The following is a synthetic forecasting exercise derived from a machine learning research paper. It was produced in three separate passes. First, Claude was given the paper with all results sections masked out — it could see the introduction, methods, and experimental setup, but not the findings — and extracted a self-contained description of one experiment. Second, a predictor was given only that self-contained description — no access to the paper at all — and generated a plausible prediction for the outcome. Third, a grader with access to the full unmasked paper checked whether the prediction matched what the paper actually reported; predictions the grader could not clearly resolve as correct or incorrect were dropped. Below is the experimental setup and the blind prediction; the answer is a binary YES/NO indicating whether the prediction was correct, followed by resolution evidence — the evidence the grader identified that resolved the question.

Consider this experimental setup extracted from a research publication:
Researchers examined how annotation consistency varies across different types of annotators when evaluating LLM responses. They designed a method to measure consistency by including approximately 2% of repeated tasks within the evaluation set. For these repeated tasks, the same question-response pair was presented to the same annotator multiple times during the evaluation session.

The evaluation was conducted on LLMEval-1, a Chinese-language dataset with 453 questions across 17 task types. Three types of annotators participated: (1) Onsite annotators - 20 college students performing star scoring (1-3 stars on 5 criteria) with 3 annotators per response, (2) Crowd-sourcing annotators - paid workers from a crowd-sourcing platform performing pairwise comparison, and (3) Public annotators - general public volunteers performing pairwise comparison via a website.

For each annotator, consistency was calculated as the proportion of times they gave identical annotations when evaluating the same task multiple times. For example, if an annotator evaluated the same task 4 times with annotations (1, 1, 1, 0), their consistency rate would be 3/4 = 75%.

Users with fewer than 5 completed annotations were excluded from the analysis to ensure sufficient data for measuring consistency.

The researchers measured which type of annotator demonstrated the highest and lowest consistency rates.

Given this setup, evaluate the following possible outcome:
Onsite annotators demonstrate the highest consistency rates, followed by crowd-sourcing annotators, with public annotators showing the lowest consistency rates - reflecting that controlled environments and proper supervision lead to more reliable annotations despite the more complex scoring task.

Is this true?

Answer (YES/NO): YES